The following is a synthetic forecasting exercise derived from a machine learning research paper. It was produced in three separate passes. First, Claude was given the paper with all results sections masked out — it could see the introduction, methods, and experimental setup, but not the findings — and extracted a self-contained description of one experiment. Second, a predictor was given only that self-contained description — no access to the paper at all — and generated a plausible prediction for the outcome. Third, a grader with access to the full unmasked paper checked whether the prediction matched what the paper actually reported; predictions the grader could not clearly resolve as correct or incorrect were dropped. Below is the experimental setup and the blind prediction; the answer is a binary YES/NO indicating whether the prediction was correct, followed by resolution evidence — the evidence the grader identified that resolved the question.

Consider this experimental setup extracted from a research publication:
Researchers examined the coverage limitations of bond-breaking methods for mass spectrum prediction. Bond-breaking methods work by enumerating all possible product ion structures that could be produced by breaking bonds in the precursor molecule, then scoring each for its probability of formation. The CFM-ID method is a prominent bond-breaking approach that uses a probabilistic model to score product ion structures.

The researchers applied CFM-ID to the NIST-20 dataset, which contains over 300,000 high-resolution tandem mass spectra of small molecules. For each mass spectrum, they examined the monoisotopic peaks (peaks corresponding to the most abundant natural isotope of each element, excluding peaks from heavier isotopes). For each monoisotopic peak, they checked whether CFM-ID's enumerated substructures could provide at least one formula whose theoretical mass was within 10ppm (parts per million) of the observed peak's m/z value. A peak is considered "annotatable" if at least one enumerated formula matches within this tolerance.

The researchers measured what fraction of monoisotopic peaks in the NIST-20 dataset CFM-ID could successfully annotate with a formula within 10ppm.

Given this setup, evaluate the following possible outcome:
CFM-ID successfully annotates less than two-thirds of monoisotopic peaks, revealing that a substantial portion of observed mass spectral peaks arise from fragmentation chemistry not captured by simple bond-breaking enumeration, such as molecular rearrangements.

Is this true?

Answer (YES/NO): YES